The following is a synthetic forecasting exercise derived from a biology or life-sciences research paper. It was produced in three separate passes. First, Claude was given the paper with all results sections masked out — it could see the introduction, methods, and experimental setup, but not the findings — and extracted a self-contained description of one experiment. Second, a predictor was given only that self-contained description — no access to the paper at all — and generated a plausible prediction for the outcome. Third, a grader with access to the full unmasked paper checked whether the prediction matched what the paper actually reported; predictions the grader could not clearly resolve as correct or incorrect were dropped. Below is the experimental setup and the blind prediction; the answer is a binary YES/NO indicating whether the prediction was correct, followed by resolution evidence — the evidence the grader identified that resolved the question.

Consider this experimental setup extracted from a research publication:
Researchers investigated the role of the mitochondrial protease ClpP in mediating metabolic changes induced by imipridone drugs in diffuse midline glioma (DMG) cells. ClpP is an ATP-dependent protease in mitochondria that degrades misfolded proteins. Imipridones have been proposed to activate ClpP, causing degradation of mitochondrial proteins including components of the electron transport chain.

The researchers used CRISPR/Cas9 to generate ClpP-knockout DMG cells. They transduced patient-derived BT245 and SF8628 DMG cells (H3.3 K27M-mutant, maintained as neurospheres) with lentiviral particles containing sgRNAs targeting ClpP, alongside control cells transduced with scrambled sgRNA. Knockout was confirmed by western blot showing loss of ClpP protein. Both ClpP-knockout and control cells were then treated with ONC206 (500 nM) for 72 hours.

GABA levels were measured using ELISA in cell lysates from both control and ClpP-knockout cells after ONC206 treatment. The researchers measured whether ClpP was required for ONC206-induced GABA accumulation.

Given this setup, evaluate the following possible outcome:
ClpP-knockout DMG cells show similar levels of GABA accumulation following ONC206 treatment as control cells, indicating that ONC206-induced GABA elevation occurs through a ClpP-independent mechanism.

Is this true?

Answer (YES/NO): NO